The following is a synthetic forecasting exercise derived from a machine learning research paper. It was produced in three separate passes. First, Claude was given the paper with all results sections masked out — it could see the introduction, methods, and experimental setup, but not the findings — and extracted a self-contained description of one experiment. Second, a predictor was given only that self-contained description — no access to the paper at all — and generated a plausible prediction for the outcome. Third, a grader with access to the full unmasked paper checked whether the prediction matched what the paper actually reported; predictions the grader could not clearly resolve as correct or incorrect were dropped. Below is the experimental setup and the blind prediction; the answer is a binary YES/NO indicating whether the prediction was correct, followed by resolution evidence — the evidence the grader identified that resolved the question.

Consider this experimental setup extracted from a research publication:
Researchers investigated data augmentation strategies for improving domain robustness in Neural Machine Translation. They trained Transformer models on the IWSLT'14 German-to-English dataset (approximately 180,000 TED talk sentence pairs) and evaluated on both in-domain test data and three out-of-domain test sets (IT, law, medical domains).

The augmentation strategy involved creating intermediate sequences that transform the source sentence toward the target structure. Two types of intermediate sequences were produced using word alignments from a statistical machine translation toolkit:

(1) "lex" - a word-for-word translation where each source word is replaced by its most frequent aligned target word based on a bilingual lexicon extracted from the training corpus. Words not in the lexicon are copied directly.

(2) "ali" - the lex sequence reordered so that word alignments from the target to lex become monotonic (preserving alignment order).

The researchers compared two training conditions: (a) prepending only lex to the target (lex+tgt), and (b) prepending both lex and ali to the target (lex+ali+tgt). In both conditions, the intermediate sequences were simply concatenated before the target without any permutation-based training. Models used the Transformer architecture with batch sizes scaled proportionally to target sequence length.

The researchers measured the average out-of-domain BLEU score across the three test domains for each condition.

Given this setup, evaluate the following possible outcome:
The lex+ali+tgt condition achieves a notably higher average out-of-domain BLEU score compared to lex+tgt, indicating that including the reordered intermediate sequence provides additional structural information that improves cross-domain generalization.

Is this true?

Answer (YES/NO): NO